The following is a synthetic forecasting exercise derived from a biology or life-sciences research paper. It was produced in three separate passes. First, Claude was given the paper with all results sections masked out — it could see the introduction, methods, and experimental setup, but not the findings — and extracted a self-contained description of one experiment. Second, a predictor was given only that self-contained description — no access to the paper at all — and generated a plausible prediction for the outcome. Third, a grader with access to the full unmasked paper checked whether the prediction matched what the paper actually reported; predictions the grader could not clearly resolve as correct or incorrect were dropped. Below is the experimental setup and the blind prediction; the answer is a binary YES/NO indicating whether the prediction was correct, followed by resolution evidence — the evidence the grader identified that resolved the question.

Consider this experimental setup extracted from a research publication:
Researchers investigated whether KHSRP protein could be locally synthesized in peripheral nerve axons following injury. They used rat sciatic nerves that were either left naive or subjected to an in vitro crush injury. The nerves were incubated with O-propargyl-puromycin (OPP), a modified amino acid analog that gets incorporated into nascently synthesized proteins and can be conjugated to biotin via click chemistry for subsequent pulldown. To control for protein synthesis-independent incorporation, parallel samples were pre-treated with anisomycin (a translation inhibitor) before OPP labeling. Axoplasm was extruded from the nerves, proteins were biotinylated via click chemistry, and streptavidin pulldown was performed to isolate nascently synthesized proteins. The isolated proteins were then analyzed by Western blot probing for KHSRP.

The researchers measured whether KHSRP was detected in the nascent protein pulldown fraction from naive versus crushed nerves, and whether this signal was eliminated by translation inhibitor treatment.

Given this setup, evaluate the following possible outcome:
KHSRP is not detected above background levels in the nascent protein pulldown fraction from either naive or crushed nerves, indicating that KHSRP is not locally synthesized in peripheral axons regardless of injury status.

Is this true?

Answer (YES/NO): NO